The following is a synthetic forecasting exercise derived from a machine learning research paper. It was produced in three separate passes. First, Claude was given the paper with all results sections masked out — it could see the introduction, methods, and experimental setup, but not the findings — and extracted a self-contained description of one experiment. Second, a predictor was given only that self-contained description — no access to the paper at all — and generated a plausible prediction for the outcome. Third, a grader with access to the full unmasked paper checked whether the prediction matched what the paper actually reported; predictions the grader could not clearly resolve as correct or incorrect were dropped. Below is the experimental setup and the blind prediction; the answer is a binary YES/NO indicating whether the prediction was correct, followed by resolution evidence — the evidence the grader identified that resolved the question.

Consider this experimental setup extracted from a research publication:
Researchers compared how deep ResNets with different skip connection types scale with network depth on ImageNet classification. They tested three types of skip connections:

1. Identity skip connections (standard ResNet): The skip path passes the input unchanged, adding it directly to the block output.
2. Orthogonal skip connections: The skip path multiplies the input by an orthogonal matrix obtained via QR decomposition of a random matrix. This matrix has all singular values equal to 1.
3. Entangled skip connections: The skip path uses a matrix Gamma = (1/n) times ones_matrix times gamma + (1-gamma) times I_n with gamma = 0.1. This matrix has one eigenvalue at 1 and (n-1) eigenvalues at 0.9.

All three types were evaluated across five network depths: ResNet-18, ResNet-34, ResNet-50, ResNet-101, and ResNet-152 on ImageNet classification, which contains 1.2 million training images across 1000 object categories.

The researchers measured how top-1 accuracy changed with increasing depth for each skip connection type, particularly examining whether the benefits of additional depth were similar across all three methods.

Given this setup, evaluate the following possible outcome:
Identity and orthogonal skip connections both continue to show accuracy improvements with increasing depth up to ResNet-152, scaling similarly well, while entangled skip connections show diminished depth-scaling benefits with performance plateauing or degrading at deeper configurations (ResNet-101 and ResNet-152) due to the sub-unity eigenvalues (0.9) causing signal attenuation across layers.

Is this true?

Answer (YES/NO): NO